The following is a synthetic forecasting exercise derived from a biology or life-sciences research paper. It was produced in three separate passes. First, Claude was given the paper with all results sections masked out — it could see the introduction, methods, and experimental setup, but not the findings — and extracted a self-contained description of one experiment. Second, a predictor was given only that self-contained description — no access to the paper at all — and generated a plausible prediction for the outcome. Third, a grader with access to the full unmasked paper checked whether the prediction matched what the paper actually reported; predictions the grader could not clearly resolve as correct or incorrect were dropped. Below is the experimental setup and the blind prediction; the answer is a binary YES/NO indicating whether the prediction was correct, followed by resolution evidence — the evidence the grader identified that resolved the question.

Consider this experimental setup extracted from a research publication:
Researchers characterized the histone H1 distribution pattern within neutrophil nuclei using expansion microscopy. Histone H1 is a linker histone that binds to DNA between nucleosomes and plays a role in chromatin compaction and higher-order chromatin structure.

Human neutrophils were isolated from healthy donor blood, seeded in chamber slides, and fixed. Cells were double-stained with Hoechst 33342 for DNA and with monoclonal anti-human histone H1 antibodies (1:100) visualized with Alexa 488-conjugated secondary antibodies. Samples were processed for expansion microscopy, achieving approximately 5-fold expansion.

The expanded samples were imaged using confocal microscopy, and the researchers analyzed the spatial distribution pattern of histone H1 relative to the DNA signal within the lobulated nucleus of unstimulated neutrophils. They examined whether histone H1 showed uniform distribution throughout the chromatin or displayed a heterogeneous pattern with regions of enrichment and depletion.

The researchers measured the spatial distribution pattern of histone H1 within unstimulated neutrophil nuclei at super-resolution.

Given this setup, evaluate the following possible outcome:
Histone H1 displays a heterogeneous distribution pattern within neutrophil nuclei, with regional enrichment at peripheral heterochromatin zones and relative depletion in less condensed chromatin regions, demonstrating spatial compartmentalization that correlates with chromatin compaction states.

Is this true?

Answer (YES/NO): YES